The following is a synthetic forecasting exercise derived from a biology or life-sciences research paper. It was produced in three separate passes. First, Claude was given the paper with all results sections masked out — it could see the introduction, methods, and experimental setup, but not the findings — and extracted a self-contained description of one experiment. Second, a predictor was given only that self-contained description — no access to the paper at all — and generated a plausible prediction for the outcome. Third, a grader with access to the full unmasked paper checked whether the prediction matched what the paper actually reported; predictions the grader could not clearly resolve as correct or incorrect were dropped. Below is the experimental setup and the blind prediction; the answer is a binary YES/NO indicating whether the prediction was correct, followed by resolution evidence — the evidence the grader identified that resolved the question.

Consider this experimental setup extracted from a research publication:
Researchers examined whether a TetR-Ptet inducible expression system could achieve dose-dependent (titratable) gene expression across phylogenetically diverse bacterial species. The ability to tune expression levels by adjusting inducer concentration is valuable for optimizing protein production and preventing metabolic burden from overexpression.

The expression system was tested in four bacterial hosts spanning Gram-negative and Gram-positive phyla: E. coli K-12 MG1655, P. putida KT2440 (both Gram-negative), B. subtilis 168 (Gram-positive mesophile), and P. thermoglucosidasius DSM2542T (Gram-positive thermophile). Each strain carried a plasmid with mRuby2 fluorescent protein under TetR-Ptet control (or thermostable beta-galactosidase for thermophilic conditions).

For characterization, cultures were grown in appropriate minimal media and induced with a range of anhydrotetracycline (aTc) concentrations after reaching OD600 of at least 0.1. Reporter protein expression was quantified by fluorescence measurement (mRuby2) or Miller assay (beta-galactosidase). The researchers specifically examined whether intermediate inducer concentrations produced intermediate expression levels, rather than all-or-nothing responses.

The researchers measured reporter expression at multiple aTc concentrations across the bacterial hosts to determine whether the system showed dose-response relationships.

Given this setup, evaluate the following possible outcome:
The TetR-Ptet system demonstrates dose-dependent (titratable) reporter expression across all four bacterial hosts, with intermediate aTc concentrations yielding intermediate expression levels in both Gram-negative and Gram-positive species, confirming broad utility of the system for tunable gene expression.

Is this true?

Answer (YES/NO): YES